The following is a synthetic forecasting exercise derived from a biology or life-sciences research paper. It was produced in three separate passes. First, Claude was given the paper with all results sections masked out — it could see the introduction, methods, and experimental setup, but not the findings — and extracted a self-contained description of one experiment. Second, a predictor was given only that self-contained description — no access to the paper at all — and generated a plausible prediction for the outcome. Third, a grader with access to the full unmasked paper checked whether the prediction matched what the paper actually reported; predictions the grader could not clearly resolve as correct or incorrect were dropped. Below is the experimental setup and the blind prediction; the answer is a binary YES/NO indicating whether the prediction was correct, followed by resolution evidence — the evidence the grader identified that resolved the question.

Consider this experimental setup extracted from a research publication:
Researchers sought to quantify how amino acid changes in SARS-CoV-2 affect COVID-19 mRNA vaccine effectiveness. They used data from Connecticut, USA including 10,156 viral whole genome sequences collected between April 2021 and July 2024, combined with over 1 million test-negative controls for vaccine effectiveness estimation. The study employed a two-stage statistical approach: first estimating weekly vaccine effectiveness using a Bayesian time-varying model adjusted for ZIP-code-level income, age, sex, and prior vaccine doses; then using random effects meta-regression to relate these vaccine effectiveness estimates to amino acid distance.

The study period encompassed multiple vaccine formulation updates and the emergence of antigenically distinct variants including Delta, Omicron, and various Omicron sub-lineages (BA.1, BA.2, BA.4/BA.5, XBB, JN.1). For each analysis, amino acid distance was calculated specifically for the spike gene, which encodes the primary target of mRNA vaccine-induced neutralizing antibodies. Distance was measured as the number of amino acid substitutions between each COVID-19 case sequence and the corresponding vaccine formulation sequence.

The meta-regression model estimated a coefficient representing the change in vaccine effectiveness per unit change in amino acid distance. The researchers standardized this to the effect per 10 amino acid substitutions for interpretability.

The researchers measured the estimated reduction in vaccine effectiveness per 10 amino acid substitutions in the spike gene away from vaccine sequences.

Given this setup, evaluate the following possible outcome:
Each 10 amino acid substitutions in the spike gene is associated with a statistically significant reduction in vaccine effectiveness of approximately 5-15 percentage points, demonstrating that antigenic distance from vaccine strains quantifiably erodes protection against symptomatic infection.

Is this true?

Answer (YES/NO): NO